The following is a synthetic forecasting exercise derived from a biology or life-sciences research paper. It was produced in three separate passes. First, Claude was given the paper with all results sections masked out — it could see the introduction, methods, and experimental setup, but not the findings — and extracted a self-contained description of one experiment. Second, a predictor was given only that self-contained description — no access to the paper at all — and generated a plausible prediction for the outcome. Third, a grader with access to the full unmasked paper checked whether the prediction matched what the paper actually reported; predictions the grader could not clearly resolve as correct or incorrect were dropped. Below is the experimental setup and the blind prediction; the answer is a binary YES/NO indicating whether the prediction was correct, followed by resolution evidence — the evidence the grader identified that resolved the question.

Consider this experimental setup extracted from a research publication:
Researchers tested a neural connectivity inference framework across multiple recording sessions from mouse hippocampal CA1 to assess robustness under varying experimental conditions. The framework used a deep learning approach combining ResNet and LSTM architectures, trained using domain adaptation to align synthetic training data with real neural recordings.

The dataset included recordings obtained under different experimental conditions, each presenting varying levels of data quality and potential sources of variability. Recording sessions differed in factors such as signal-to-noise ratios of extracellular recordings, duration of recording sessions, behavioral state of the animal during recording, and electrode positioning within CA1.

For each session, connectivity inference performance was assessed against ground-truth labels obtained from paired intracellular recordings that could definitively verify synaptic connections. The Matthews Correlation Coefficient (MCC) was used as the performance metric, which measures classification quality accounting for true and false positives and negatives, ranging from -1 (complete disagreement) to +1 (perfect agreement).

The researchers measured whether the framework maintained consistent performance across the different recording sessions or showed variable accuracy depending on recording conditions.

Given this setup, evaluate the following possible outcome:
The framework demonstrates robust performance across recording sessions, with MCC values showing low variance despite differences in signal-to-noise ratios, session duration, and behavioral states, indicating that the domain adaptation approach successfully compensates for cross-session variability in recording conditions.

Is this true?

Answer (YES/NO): YES